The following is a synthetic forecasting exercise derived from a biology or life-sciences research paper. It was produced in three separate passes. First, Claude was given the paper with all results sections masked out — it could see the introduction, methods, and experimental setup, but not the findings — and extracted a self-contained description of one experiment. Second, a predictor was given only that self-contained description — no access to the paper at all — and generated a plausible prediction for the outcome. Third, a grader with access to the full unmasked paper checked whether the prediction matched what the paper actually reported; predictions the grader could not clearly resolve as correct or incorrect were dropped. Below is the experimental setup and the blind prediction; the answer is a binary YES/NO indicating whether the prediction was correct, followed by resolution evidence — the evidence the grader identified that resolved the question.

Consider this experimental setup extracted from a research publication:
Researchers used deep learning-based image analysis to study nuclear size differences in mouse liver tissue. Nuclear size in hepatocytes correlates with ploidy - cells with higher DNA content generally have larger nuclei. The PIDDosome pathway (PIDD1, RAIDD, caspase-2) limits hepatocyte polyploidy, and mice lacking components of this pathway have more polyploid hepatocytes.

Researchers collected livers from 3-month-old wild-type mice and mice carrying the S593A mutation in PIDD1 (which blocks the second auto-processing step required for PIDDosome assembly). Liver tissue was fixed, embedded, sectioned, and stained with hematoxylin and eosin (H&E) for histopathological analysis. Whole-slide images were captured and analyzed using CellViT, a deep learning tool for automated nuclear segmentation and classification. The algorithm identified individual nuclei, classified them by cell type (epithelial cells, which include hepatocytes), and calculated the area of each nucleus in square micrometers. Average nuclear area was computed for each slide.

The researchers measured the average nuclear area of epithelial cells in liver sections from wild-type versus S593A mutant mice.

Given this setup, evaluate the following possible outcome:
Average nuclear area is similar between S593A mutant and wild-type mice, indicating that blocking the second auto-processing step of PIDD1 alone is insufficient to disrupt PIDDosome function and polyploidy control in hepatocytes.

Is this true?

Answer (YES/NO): NO